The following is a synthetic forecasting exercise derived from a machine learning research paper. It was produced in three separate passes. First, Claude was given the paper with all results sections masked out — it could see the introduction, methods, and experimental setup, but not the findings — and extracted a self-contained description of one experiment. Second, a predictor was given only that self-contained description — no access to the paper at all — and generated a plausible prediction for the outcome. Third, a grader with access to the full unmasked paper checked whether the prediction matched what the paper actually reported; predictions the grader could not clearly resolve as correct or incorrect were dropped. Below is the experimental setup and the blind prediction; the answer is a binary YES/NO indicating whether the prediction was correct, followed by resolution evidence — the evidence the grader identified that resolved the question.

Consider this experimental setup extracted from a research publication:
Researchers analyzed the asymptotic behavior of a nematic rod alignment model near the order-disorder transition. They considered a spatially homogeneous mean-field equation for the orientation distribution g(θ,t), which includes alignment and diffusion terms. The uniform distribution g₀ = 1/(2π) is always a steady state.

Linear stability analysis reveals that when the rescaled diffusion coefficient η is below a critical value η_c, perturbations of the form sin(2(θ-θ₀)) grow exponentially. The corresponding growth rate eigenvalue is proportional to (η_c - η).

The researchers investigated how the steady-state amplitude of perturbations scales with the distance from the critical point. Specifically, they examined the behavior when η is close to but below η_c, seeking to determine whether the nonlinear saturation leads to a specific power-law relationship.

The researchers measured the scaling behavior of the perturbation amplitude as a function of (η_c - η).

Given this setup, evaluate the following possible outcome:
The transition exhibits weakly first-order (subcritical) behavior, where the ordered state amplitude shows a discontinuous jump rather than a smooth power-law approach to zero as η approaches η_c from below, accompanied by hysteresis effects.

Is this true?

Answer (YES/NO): NO